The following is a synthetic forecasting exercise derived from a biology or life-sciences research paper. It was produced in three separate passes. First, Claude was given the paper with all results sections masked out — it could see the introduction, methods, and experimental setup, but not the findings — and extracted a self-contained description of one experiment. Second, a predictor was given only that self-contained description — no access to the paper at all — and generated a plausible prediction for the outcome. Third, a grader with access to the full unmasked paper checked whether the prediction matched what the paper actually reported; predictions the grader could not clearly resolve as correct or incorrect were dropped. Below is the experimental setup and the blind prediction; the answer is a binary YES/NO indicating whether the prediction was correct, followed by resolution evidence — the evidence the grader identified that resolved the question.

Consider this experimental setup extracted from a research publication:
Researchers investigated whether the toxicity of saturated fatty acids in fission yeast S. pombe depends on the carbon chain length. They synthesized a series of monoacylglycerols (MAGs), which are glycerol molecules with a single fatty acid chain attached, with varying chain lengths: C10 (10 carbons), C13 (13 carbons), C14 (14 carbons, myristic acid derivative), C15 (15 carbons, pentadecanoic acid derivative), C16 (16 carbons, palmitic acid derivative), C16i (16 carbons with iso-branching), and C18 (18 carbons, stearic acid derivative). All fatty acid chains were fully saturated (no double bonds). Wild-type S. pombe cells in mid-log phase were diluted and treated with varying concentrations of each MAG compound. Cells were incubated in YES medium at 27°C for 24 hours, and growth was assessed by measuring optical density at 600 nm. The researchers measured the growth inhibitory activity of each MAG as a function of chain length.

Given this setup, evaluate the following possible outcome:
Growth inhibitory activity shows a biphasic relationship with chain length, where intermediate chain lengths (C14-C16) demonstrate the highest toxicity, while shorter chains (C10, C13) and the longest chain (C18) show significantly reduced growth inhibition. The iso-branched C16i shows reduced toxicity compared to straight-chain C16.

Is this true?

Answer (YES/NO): NO